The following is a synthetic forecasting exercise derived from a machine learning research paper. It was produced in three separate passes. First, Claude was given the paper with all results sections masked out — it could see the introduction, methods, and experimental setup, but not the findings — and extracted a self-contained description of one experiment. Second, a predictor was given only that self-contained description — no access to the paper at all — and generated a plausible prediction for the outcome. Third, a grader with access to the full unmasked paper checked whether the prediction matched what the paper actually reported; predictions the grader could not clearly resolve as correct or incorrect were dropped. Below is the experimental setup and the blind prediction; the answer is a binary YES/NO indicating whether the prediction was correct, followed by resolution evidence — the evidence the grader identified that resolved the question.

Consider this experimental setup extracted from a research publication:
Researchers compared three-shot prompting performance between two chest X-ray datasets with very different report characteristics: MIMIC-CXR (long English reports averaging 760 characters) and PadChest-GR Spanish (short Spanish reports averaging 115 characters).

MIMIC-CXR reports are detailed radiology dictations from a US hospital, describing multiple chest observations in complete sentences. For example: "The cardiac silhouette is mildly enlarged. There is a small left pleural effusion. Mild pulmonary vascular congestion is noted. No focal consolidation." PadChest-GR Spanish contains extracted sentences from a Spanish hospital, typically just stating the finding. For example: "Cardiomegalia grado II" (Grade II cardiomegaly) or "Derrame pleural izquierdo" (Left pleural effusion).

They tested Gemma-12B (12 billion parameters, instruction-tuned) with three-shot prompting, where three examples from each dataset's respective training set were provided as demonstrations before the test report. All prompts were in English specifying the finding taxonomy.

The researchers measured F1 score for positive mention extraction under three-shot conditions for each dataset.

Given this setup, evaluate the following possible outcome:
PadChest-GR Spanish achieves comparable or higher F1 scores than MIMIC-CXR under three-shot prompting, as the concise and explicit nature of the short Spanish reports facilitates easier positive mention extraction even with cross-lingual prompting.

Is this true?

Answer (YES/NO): YES